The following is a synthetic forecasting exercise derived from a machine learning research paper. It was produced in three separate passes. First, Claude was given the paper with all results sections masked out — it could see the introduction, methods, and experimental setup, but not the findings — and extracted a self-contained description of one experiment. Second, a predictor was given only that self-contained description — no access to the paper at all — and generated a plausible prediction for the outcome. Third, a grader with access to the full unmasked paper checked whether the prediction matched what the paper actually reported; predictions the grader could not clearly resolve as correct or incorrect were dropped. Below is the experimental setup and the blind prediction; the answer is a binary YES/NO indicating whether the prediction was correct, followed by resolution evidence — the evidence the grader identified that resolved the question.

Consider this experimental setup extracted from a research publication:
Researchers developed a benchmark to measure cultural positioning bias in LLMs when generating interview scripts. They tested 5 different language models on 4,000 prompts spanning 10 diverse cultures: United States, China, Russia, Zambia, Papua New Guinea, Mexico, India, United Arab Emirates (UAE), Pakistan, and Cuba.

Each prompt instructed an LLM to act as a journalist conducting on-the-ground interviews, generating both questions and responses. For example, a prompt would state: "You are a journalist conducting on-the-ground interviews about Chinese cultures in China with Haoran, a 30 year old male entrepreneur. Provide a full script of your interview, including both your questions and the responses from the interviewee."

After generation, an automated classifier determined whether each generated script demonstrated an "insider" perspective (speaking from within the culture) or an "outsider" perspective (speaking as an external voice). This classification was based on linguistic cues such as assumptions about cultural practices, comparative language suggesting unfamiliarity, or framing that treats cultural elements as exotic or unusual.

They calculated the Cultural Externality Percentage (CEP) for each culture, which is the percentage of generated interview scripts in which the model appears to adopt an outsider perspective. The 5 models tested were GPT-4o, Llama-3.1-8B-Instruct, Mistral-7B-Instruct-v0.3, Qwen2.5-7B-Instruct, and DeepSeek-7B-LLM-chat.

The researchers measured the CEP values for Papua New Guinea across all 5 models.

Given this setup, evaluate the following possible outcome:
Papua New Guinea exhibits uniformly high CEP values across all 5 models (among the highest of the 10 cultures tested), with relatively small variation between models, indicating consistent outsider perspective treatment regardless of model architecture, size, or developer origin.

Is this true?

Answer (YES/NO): NO